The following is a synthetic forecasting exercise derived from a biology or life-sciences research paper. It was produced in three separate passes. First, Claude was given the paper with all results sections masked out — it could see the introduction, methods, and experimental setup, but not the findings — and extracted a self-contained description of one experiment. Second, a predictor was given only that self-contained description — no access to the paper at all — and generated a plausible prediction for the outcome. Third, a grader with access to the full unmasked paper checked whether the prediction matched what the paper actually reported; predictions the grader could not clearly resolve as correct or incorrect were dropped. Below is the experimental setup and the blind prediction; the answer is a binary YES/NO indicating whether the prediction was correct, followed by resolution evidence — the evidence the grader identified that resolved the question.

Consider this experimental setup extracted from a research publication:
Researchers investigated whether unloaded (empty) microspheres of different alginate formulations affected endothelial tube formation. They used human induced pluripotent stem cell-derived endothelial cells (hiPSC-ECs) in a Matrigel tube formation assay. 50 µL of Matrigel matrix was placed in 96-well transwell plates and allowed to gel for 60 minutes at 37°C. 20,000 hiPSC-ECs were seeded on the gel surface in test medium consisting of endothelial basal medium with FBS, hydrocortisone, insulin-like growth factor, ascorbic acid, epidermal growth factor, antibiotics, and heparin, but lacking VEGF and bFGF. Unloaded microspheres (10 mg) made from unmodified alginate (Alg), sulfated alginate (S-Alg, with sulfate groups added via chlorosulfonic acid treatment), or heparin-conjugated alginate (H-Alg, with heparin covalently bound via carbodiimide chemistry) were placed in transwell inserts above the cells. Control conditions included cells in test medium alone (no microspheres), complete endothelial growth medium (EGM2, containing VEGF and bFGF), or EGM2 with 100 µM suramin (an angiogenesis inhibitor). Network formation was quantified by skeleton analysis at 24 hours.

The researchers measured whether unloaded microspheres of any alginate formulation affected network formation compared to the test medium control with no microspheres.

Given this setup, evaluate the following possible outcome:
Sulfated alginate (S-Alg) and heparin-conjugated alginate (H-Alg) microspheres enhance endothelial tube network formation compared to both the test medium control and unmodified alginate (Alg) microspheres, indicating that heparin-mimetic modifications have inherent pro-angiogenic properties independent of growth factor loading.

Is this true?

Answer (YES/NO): NO